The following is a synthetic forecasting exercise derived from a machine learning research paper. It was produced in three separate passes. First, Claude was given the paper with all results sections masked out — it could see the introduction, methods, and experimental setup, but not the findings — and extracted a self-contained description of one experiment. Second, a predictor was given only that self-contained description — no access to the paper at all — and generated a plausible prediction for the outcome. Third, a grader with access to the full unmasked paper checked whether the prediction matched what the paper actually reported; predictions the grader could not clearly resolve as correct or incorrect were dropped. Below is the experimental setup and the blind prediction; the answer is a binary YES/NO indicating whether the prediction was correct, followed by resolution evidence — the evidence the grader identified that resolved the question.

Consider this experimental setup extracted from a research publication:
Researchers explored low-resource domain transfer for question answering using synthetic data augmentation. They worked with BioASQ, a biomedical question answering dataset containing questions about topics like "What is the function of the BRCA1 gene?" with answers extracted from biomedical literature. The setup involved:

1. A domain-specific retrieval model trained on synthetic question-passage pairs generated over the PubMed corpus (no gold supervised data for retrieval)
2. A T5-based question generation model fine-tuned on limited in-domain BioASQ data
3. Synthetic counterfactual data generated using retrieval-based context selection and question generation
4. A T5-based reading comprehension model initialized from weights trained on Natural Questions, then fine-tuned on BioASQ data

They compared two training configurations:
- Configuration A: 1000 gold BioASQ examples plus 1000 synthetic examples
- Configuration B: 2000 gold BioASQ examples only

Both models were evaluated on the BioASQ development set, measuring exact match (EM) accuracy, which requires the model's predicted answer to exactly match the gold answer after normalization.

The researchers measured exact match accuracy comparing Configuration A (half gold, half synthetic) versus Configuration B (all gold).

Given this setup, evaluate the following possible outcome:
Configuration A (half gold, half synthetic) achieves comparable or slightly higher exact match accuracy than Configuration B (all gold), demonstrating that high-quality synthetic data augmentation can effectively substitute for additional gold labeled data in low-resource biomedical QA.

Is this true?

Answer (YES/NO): YES